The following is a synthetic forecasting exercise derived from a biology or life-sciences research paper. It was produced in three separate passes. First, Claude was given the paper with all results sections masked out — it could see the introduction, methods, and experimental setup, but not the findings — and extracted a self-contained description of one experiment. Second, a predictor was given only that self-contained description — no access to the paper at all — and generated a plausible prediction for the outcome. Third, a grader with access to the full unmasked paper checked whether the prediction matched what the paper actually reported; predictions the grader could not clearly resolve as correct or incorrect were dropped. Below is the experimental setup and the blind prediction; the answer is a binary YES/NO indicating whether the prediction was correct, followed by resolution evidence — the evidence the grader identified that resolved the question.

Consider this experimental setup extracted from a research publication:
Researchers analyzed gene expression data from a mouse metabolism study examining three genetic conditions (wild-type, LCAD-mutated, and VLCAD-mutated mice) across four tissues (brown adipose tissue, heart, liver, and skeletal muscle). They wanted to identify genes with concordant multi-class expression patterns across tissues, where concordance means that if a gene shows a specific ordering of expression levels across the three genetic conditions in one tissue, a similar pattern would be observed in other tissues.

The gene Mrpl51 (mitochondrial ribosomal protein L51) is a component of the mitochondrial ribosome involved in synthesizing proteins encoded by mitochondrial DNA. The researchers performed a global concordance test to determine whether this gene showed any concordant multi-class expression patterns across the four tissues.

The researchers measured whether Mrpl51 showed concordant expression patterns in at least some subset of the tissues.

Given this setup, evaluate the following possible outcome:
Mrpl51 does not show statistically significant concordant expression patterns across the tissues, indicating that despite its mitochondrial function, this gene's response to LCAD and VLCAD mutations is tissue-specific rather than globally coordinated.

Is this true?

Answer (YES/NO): YES